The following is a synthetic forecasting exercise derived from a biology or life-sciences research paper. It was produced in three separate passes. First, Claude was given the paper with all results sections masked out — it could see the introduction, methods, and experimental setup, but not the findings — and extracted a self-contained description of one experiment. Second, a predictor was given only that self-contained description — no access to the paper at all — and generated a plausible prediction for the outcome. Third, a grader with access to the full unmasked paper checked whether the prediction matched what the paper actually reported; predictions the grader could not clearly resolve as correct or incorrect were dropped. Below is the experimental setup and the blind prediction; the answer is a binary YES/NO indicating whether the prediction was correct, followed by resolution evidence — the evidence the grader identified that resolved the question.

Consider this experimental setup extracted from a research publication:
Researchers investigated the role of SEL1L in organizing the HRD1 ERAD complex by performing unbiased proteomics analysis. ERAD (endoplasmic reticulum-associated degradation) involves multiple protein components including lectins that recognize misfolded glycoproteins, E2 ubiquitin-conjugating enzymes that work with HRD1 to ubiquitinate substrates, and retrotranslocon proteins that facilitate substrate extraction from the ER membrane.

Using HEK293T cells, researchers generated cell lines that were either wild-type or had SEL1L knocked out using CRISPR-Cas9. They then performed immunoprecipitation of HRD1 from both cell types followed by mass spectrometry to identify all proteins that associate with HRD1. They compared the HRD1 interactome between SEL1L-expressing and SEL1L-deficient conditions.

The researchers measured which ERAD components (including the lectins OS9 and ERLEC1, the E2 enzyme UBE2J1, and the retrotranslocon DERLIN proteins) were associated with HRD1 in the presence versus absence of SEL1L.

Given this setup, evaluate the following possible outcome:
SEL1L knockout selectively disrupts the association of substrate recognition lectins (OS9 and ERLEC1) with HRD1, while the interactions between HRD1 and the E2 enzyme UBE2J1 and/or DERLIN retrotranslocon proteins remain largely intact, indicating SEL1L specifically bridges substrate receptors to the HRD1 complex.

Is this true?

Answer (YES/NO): NO